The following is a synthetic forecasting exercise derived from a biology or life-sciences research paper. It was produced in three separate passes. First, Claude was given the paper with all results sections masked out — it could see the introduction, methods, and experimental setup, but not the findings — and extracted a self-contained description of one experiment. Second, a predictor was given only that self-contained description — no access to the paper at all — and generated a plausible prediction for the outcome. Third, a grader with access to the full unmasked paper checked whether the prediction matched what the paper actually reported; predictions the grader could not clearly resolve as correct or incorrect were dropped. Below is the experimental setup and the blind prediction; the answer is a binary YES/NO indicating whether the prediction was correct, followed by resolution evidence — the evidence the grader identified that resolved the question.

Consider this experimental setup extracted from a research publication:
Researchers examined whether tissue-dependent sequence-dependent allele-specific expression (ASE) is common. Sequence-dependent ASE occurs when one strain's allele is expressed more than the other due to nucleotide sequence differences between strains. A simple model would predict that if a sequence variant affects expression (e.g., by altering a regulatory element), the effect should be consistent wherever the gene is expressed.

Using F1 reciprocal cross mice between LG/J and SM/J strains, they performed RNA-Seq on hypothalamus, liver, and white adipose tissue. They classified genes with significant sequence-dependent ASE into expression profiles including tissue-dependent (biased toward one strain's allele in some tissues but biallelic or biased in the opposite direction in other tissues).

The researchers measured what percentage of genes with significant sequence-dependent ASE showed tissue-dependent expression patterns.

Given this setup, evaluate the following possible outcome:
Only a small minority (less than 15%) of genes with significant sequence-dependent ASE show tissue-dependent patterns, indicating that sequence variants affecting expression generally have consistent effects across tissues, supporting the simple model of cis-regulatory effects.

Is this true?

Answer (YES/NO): NO